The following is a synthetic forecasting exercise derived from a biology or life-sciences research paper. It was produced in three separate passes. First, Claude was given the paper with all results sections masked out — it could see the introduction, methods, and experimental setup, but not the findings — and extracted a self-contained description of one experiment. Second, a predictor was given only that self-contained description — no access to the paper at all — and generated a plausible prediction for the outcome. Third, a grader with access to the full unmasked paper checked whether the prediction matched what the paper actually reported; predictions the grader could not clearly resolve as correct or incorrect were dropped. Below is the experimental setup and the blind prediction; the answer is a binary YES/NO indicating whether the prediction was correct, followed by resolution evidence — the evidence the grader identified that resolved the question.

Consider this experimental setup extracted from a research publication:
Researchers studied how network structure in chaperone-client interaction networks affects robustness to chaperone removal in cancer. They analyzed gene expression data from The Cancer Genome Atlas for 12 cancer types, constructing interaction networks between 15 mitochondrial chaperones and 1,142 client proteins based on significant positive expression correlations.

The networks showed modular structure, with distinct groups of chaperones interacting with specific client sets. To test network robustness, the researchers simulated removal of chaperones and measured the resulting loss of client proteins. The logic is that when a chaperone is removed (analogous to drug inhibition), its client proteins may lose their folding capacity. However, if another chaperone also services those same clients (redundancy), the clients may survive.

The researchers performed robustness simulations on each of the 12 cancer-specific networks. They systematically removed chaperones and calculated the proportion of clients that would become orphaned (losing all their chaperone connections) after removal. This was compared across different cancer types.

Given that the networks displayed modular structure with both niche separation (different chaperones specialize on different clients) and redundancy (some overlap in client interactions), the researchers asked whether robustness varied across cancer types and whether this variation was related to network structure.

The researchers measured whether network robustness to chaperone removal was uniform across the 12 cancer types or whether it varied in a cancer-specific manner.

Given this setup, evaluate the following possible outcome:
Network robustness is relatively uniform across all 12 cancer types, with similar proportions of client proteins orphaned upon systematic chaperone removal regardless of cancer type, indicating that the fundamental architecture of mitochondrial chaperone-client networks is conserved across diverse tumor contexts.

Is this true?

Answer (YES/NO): NO